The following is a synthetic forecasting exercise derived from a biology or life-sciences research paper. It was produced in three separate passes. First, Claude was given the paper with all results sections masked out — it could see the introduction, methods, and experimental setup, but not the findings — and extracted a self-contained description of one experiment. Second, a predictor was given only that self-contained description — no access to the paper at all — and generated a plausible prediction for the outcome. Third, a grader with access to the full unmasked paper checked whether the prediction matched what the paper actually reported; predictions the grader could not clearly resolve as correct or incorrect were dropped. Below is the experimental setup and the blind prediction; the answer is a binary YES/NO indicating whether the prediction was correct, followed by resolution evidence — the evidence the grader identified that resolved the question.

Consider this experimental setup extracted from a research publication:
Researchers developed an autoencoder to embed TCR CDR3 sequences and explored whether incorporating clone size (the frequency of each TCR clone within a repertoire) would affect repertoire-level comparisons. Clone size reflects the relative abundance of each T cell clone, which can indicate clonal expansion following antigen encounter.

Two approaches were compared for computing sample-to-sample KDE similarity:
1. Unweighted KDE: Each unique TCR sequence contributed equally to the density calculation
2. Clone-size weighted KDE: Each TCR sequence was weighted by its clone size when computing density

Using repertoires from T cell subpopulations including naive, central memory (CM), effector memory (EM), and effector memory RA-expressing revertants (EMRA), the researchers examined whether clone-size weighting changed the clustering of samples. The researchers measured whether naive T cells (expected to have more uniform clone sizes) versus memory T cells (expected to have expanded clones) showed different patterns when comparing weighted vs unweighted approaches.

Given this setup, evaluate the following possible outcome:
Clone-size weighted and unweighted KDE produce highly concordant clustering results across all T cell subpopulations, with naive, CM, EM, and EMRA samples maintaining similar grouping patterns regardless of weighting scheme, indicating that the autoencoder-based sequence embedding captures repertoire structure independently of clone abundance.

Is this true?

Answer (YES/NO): NO